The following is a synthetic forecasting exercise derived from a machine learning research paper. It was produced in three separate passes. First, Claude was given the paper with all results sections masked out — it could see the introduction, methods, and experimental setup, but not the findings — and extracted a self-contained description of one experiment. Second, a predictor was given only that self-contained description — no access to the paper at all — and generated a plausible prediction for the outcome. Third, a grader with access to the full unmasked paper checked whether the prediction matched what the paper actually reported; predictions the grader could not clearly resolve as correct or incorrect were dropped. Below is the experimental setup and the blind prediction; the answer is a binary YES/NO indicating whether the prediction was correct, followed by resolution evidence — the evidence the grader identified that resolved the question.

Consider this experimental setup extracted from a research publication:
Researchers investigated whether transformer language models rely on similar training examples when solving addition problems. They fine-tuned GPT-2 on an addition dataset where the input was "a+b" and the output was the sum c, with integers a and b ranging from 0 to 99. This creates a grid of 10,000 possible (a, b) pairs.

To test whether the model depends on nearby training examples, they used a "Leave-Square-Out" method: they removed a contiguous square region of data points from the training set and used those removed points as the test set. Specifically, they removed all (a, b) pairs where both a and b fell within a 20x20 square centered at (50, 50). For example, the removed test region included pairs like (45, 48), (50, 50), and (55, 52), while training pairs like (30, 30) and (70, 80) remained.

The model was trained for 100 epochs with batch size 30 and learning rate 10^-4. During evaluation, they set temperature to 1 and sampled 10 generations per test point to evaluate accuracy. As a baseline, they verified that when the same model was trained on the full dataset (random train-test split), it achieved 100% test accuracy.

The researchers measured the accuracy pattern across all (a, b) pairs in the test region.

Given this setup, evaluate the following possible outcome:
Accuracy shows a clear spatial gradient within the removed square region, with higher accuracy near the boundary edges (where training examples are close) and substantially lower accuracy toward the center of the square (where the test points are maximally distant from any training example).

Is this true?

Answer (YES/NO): YES